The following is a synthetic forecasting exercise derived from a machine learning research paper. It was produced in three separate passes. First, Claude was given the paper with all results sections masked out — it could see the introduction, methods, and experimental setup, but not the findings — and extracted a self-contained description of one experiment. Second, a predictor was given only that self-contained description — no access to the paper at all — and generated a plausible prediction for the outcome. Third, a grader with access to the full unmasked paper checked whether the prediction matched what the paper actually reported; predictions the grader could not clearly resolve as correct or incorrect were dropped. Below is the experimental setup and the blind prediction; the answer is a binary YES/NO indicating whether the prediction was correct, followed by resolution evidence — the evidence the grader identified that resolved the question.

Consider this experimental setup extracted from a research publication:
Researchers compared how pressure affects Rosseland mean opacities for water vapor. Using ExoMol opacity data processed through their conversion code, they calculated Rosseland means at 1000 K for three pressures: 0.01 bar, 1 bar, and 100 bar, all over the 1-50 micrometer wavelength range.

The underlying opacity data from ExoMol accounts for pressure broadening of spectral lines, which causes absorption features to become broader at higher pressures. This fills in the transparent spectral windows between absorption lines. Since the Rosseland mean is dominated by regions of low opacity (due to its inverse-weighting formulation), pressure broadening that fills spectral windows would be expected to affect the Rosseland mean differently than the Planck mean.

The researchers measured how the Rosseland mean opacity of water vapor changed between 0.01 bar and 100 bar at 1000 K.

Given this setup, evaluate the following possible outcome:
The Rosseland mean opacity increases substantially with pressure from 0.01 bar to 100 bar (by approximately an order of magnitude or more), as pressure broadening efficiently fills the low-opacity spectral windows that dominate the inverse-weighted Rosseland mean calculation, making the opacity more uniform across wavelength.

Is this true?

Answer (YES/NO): YES